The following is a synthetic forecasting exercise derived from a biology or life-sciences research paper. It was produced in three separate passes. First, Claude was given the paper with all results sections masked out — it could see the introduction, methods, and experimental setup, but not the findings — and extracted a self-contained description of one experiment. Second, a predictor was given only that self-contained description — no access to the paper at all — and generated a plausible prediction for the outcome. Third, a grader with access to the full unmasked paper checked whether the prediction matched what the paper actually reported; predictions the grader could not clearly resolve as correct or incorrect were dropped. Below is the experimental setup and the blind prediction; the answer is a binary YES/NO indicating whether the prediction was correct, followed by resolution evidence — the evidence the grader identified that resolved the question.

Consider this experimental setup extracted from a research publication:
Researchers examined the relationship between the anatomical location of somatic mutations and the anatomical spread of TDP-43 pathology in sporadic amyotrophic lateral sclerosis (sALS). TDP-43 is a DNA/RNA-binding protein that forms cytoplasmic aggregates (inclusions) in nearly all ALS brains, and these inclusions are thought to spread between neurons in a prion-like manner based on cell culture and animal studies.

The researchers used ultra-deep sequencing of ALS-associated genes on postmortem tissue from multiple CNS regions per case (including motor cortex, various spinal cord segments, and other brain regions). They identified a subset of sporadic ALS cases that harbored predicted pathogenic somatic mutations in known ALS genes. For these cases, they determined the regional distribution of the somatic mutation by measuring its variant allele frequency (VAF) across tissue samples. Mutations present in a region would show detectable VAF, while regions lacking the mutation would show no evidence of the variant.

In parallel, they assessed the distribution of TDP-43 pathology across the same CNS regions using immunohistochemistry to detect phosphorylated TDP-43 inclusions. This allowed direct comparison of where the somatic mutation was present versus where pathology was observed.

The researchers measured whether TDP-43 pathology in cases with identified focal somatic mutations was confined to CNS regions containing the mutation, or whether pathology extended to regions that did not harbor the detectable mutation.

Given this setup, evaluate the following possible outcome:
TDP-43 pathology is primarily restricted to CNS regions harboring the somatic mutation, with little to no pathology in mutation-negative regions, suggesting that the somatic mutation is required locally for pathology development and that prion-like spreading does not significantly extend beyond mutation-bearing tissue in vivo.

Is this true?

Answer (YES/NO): NO